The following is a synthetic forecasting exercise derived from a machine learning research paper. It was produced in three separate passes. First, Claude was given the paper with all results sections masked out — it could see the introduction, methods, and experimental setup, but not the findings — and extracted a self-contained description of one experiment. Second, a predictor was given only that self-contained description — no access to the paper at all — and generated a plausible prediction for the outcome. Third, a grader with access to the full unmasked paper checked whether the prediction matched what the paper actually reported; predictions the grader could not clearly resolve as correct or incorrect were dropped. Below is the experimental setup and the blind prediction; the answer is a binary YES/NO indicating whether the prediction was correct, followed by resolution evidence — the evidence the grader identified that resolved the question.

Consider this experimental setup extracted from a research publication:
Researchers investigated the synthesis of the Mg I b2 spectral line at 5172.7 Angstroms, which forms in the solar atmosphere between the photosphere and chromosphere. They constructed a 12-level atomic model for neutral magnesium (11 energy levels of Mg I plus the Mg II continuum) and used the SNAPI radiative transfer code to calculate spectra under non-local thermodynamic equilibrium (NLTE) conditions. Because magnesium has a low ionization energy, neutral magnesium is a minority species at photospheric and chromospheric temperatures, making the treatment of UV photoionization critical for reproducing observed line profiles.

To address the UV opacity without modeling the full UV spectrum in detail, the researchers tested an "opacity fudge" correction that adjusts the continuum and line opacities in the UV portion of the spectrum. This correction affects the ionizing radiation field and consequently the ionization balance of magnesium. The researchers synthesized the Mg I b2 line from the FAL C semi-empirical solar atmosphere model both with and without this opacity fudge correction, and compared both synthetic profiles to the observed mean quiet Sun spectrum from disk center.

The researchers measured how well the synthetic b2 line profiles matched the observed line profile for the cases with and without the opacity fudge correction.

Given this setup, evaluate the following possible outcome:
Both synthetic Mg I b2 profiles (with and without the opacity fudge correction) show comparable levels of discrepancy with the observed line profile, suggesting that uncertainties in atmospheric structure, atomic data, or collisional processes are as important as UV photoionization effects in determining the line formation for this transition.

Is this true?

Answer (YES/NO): NO